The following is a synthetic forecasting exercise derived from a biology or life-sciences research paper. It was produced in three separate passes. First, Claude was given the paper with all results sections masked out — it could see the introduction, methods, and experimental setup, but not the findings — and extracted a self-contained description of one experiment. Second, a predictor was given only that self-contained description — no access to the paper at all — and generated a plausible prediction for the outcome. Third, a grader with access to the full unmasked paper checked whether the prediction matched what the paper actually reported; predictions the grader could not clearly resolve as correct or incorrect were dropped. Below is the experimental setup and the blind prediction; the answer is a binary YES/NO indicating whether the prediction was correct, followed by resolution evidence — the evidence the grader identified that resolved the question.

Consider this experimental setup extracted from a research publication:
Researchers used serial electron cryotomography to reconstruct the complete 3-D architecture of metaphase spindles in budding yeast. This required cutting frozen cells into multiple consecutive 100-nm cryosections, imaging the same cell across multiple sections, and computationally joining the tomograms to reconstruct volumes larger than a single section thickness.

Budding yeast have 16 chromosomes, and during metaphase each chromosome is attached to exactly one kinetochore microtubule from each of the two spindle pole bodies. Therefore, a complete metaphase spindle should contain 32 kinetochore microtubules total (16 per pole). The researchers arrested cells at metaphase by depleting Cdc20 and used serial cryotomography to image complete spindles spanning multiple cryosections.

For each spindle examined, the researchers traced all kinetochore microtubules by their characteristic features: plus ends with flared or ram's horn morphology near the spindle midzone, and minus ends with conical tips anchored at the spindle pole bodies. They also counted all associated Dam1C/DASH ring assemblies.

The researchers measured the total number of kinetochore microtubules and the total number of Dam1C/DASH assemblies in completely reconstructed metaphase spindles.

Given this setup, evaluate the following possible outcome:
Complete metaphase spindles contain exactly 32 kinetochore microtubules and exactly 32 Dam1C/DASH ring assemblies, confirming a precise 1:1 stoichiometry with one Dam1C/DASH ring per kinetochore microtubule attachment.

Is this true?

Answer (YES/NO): NO